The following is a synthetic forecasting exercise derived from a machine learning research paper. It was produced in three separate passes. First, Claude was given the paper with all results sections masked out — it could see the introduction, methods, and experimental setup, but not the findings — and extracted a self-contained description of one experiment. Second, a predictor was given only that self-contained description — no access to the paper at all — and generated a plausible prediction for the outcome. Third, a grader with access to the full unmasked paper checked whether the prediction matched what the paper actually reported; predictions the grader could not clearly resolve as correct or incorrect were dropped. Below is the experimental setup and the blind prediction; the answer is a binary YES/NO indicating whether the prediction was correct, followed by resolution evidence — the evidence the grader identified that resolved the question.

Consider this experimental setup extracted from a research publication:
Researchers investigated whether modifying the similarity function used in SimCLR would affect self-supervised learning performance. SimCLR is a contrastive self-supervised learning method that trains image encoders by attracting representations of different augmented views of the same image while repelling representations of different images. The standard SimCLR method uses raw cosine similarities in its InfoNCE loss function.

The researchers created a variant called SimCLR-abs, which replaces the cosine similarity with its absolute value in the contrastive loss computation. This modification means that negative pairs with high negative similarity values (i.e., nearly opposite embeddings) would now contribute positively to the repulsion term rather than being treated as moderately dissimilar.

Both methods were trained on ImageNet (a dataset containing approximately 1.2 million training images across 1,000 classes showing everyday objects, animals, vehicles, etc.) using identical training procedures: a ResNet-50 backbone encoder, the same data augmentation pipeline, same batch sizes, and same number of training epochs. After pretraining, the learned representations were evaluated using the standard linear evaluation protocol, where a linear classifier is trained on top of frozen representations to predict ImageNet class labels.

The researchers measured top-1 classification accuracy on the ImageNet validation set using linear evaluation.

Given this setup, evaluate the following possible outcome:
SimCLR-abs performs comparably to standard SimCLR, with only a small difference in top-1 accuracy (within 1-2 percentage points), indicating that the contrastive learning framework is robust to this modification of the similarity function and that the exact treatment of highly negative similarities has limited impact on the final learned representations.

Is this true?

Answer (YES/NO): YES